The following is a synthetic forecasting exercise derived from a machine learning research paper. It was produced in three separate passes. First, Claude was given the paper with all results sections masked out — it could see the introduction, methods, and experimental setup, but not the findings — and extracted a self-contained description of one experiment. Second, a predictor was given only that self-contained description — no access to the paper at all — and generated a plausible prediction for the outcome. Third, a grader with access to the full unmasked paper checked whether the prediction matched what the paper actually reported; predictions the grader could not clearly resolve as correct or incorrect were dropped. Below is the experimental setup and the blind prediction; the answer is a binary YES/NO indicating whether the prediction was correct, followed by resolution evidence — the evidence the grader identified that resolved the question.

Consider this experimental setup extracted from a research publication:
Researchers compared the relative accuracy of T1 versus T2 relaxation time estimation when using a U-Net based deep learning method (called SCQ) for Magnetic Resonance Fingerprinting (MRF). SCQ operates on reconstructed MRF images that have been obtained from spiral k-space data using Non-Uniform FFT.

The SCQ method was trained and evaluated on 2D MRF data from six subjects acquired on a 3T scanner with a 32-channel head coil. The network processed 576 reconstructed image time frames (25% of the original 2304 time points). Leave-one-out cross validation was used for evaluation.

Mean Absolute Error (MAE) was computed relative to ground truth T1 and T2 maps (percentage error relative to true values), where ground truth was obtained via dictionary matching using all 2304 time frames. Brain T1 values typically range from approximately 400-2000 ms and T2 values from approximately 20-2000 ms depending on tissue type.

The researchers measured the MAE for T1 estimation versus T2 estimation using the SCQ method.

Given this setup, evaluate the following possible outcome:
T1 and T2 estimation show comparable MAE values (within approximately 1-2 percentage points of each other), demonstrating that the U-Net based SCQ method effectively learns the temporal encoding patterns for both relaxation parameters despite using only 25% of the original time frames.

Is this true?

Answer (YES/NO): NO